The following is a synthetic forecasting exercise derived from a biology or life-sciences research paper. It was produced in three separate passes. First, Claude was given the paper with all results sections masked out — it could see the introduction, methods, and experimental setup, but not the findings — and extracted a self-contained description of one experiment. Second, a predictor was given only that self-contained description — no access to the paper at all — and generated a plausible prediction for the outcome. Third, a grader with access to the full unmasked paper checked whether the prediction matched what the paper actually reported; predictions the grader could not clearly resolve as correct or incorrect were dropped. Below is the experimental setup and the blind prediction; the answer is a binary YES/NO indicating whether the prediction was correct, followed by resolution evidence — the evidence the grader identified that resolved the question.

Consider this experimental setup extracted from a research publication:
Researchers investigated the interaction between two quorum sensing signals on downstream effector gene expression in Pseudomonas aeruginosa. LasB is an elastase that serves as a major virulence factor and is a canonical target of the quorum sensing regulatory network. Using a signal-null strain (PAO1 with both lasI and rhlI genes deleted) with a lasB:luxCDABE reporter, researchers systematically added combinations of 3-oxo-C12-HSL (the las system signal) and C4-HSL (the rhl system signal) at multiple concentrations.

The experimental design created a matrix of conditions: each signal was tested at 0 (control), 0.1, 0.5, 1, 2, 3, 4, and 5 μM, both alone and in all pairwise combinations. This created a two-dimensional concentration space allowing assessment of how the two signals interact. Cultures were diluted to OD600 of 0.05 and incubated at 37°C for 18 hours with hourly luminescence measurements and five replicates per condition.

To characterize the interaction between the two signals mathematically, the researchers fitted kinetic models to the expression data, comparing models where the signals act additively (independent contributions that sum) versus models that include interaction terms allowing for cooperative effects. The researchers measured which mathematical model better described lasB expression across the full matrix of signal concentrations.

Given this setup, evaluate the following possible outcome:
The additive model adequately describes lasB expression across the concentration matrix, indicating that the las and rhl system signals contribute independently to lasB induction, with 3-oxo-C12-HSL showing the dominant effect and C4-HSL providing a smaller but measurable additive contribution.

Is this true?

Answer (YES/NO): NO